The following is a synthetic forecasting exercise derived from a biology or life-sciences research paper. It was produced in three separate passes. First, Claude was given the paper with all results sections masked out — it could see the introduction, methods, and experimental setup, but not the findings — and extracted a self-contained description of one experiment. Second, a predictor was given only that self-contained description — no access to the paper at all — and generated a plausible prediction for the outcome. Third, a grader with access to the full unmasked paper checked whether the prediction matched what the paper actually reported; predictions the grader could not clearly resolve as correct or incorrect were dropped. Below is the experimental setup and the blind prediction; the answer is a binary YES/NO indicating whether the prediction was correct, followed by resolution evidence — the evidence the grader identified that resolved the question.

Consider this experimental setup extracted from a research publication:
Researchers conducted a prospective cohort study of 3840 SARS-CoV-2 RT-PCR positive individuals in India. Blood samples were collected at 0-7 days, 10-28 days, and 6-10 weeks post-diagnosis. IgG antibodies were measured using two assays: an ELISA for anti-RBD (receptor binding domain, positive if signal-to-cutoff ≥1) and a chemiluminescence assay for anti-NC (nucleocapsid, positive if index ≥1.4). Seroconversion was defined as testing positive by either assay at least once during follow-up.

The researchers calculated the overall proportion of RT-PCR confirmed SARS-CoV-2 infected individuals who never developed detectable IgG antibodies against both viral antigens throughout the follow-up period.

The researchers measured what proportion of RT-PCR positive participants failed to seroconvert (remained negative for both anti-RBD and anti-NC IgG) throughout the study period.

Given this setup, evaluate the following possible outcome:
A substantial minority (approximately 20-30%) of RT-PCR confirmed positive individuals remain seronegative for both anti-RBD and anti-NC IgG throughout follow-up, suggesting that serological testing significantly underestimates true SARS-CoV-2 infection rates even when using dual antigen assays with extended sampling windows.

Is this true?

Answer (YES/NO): NO